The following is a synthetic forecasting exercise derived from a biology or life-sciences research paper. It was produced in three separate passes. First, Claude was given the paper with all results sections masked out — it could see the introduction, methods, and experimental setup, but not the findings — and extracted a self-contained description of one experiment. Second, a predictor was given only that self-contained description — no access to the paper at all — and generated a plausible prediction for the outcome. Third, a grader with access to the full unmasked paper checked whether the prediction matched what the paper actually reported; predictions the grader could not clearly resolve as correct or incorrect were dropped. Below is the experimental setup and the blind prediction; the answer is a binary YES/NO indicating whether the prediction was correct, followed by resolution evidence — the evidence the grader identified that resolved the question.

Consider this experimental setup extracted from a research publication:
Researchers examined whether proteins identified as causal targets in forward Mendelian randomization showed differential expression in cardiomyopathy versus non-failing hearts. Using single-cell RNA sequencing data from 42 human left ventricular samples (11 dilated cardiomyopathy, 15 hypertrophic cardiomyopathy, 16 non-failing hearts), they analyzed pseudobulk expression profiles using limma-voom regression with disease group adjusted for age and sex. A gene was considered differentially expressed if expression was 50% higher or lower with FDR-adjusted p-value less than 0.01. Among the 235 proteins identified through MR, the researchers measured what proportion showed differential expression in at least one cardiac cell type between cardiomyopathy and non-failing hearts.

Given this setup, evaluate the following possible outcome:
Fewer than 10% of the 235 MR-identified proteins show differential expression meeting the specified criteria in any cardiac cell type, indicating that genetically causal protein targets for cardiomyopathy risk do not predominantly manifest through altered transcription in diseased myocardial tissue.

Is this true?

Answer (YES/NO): NO